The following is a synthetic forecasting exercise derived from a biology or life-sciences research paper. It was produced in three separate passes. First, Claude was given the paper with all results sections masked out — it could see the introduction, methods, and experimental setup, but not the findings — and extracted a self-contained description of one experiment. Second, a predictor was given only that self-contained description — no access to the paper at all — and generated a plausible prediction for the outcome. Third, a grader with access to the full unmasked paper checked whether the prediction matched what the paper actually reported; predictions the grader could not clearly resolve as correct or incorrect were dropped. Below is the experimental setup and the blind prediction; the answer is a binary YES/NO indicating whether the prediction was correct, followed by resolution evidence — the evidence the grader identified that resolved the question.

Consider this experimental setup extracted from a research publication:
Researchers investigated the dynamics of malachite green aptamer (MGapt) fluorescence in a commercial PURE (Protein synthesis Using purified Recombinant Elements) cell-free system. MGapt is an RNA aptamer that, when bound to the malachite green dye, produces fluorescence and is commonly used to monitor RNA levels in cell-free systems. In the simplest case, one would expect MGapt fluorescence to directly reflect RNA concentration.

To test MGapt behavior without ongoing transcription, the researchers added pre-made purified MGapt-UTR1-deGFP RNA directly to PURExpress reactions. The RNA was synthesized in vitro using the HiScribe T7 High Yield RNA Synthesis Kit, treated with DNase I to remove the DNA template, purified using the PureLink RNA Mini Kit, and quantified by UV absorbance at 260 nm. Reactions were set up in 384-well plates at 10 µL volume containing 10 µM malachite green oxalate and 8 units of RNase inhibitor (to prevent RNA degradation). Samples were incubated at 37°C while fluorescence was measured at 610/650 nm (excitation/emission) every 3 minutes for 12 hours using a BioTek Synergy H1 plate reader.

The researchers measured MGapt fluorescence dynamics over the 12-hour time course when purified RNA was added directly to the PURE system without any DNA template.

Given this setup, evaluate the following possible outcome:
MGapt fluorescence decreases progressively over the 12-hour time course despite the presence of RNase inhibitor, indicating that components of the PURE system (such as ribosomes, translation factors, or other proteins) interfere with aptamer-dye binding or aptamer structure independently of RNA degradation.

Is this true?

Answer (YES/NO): NO